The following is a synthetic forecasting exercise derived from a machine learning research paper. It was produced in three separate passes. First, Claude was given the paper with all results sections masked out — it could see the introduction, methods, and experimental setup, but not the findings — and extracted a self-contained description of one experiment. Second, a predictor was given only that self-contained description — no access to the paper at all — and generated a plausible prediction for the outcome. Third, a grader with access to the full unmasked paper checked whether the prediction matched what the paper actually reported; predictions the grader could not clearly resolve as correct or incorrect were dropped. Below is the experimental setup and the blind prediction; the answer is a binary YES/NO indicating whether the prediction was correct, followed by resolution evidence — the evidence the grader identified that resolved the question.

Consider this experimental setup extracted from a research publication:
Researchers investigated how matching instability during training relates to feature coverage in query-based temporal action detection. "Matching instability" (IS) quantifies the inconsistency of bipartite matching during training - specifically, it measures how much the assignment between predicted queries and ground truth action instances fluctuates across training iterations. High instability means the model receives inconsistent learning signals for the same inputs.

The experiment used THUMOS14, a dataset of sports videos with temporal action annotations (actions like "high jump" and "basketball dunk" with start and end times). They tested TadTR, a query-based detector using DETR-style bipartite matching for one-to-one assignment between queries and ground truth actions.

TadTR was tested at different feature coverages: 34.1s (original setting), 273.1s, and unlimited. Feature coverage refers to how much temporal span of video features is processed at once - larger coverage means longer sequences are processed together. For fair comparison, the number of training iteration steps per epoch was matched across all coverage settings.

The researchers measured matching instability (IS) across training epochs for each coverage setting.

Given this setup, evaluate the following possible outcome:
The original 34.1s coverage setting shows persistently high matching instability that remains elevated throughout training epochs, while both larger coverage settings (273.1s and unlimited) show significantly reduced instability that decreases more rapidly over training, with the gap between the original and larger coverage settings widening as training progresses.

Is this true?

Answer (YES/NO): NO